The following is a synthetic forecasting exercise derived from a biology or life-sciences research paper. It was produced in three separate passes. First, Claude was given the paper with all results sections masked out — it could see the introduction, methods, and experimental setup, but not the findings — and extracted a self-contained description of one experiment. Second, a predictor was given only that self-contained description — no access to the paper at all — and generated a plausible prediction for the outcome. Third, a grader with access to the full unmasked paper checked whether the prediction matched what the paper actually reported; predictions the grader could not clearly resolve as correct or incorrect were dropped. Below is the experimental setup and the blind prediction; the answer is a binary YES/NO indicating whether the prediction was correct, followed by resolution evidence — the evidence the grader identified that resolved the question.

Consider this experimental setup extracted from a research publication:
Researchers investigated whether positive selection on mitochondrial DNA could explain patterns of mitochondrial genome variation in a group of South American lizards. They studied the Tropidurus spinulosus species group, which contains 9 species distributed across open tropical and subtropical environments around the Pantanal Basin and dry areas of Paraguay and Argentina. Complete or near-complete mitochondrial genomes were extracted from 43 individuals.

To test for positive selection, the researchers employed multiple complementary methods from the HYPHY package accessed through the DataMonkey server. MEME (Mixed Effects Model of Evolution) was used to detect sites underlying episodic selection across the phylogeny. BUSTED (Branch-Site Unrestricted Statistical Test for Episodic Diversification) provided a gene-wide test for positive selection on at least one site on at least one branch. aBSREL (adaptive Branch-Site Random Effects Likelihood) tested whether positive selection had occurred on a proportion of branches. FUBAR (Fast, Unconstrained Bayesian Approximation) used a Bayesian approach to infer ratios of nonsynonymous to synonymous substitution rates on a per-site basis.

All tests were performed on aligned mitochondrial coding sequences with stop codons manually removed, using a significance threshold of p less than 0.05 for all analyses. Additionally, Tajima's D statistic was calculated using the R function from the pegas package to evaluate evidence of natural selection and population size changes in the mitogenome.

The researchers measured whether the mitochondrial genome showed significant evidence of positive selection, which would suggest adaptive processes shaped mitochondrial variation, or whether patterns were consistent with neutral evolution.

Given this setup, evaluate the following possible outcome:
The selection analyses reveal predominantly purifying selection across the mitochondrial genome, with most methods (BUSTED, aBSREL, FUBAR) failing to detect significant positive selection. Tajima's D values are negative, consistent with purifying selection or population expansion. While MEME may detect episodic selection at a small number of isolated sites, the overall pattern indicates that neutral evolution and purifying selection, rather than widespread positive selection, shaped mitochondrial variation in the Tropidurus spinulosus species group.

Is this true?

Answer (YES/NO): NO